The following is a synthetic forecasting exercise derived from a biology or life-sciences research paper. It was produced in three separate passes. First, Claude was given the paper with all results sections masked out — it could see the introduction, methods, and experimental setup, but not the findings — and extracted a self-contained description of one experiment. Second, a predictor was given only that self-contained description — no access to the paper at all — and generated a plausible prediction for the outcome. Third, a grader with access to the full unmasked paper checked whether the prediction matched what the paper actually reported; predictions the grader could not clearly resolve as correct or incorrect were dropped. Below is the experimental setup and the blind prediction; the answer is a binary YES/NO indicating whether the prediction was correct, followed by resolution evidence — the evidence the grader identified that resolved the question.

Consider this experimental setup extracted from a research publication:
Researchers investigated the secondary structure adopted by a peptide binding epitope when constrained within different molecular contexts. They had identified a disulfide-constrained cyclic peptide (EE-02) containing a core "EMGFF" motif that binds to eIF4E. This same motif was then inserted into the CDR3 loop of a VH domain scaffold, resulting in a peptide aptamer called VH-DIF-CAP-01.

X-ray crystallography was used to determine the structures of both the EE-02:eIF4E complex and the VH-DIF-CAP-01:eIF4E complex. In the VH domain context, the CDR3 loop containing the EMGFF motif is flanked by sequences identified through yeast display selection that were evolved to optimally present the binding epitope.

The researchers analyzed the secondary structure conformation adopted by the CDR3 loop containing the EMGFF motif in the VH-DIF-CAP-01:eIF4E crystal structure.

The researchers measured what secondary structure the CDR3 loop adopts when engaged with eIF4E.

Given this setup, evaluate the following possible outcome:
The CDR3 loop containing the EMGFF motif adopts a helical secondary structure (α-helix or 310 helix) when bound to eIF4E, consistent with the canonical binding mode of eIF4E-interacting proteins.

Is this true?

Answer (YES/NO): NO